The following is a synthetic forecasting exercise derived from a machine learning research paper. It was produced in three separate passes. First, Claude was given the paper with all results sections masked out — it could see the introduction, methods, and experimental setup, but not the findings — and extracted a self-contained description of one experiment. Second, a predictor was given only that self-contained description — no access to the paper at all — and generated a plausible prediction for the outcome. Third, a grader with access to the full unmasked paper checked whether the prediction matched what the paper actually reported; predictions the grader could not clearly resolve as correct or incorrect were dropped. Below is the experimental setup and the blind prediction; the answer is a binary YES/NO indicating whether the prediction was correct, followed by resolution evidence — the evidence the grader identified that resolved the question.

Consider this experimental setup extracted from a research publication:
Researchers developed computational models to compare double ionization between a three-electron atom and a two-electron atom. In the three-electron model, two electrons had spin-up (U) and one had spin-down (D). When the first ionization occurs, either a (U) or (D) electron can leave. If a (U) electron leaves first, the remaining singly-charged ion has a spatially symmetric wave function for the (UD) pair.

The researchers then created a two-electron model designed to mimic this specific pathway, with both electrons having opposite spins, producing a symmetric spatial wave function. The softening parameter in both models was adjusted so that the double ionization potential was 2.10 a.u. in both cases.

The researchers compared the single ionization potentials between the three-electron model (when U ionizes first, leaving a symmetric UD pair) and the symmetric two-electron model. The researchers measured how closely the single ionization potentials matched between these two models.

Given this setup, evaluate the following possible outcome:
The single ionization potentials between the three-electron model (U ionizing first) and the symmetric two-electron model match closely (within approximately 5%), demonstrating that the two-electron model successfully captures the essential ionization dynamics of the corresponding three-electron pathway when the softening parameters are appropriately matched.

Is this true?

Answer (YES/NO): NO